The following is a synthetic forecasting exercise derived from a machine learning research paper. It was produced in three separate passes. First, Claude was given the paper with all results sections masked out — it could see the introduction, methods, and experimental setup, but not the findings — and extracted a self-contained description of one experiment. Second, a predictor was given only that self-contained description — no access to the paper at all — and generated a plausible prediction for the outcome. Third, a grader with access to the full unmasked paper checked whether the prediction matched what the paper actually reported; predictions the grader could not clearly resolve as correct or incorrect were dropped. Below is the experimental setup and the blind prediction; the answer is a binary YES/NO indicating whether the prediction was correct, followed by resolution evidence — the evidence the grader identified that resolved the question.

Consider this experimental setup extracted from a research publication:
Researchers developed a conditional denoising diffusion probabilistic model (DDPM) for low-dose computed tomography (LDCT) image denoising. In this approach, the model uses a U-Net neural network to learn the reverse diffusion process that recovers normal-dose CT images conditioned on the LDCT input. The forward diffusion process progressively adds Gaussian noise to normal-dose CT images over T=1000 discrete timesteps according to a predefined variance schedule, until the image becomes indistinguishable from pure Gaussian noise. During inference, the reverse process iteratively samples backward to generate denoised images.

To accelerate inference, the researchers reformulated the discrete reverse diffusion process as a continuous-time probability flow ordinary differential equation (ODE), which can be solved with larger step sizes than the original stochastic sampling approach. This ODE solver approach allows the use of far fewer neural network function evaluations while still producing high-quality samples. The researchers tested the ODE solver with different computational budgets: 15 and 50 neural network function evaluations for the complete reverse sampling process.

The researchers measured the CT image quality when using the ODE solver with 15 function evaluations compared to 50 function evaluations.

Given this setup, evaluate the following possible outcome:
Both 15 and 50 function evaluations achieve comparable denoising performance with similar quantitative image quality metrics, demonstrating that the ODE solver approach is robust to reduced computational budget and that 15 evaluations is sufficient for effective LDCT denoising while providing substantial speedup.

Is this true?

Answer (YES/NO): NO